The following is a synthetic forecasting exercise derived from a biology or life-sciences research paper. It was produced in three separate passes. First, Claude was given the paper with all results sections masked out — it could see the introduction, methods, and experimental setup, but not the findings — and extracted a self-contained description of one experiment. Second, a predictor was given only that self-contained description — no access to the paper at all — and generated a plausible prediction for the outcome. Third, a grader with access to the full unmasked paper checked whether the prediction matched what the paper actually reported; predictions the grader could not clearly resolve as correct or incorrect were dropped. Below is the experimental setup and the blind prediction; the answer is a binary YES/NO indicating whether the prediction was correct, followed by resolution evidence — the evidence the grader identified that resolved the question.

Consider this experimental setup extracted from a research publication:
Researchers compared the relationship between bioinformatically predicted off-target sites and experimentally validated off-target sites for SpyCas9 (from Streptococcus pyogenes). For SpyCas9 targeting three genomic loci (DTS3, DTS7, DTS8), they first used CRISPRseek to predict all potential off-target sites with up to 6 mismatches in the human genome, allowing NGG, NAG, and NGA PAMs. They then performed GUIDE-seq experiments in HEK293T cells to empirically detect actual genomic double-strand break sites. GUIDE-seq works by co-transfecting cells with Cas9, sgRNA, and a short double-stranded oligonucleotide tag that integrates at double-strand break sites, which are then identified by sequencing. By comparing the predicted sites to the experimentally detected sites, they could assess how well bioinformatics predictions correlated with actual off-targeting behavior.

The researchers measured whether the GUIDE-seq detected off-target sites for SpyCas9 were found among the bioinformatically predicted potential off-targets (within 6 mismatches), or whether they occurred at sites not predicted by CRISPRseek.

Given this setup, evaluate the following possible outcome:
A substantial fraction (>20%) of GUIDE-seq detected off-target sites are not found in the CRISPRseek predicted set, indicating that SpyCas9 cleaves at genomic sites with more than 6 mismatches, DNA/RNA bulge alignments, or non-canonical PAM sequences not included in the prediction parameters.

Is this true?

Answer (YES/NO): NO